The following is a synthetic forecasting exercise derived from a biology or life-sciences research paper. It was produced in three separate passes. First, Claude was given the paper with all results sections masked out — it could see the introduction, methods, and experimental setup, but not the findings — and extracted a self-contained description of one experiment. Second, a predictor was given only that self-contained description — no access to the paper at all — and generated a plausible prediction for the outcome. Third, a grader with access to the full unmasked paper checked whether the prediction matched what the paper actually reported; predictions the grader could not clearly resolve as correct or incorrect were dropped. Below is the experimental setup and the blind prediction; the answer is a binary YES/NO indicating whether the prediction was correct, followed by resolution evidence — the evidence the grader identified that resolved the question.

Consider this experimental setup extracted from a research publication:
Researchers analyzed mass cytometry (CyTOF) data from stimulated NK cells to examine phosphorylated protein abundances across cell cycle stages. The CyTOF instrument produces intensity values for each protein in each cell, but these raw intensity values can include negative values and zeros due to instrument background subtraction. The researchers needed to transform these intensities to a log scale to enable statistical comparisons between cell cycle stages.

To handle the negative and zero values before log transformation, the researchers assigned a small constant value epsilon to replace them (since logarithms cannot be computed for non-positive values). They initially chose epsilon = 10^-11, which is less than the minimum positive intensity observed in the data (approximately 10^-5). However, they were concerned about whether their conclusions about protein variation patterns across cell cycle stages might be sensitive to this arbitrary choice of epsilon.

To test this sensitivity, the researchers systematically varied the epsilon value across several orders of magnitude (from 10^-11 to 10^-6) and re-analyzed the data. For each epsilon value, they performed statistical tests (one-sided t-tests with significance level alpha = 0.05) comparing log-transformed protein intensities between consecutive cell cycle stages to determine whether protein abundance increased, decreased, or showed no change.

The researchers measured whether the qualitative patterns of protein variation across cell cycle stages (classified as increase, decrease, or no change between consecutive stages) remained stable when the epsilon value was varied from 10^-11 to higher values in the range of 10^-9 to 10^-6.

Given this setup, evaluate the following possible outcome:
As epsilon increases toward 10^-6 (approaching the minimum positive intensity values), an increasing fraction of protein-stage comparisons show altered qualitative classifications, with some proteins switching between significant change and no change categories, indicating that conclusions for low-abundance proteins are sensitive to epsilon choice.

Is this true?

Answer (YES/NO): YES